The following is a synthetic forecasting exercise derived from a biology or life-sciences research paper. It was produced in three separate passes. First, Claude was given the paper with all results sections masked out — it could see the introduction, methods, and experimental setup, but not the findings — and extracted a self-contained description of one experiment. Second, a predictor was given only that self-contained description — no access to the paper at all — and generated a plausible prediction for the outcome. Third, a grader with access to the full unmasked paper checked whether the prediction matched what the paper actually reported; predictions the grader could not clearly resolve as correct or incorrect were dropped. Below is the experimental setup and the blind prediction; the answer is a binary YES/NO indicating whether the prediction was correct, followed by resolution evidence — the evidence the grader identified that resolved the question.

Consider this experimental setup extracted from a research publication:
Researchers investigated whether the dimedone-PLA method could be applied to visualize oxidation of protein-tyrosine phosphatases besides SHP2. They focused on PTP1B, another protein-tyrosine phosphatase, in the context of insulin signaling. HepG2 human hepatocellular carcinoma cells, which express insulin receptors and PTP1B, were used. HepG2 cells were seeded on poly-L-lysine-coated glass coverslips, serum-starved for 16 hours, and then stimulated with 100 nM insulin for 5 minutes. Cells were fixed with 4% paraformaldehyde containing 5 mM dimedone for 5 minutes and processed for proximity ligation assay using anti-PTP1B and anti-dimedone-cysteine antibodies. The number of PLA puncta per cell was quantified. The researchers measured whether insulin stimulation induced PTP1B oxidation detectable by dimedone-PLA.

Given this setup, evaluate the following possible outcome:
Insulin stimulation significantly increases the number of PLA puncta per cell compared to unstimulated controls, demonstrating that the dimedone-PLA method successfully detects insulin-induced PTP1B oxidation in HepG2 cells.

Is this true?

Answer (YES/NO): YES